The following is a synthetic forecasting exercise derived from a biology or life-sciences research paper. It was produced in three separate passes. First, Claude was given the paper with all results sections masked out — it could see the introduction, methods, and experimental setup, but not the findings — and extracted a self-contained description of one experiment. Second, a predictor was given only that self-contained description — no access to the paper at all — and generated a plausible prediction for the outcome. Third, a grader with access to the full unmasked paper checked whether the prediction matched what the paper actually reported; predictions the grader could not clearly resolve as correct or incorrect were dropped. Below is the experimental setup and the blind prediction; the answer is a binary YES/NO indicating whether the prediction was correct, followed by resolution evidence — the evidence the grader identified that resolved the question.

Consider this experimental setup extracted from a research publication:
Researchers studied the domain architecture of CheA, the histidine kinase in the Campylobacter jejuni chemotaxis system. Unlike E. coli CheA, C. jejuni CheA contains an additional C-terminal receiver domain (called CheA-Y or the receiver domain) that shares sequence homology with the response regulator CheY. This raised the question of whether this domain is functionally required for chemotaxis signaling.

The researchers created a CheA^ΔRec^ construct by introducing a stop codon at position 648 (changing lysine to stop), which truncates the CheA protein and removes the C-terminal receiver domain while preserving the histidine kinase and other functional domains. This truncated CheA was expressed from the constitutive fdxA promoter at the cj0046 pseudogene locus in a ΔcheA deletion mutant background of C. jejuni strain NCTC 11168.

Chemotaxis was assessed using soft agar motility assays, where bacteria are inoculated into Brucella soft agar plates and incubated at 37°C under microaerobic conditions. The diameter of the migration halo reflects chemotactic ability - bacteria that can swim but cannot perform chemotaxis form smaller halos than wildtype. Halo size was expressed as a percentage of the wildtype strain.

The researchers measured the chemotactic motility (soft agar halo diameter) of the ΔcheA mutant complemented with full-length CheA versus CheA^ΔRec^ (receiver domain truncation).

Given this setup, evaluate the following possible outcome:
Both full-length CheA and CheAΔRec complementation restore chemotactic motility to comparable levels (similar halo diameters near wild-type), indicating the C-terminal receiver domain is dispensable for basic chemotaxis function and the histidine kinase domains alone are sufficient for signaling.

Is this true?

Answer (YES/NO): NO